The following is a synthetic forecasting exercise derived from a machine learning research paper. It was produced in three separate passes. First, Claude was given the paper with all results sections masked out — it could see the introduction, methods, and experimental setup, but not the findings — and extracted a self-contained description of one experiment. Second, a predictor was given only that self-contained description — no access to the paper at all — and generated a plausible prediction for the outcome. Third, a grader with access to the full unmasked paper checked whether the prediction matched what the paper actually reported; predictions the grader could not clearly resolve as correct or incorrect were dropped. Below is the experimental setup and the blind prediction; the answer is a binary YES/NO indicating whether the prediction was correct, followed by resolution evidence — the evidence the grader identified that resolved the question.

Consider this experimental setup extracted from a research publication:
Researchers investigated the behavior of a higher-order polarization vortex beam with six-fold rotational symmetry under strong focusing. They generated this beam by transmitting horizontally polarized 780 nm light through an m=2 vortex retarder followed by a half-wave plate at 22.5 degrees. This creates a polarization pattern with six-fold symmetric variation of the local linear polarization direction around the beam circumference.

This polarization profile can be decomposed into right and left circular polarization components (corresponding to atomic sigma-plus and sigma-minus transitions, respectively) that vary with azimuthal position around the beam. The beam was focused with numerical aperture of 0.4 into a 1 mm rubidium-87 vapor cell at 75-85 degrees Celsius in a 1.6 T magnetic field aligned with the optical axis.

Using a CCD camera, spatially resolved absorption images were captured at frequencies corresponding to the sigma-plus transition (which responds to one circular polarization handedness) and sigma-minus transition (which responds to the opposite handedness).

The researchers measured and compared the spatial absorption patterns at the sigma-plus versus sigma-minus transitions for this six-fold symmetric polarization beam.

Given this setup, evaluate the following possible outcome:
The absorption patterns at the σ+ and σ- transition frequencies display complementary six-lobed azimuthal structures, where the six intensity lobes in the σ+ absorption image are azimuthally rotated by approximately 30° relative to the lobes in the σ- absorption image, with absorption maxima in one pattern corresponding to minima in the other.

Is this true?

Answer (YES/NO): NO